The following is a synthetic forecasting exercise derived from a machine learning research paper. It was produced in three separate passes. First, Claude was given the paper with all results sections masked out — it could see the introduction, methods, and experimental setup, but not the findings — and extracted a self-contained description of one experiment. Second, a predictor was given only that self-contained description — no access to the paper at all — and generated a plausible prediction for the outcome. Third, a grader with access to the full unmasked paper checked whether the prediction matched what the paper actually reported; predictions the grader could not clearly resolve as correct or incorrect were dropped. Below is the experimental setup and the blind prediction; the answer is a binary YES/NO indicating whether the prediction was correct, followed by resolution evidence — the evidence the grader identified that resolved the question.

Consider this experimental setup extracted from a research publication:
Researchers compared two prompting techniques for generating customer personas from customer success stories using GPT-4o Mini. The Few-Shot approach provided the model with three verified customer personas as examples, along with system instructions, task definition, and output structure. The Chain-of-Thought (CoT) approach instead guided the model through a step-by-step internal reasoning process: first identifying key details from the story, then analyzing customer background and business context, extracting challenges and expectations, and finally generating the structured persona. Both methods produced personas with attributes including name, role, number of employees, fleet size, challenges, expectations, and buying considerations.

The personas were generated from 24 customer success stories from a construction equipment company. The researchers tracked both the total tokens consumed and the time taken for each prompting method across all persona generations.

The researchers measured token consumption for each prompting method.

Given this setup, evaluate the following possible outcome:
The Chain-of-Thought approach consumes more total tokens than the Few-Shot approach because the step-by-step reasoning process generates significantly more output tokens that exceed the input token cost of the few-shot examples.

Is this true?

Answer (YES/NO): NO